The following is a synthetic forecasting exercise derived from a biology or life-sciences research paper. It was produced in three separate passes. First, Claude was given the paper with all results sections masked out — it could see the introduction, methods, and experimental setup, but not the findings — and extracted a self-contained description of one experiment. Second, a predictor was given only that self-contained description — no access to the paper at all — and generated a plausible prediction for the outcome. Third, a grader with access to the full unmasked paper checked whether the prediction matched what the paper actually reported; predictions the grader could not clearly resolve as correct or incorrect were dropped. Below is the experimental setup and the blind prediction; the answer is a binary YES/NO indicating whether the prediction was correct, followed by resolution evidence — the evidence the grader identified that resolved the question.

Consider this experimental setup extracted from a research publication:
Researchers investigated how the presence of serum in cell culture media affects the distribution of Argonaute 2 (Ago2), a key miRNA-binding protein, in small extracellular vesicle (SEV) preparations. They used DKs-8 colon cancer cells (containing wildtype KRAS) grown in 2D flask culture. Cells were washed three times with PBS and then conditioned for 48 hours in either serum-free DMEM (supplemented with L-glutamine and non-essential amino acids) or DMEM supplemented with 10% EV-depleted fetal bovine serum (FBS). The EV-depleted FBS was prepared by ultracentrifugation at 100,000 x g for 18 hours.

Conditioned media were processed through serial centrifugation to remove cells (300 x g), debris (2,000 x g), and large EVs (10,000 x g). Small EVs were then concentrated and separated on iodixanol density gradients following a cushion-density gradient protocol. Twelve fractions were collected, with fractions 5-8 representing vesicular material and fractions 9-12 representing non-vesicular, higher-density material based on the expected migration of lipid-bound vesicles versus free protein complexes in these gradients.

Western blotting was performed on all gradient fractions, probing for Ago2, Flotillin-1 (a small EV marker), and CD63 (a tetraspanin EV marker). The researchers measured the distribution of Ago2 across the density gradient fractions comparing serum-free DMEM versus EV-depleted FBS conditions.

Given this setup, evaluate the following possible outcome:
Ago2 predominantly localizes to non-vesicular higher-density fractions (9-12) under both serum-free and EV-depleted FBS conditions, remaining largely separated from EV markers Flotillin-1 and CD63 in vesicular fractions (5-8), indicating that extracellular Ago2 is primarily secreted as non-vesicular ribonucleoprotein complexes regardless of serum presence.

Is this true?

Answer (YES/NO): NO